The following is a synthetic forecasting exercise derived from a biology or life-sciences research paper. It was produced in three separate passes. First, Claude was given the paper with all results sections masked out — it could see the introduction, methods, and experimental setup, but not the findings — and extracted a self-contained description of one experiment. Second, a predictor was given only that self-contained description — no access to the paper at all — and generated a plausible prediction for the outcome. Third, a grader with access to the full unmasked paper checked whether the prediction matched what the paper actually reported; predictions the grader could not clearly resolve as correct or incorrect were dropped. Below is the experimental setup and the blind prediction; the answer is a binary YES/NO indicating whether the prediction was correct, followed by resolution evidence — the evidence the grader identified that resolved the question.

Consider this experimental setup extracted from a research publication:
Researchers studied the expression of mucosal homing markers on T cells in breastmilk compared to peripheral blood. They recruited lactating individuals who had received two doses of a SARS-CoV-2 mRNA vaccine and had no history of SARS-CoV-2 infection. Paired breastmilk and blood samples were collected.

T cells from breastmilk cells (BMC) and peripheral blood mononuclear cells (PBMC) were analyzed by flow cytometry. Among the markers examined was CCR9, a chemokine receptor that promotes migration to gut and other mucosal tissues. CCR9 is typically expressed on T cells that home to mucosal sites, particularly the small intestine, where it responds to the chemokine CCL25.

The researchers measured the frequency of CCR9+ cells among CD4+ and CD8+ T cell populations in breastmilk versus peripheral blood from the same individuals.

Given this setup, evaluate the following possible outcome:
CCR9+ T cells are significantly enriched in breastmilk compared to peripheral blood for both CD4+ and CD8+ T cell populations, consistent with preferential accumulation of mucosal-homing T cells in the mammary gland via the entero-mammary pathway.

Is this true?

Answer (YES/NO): YES